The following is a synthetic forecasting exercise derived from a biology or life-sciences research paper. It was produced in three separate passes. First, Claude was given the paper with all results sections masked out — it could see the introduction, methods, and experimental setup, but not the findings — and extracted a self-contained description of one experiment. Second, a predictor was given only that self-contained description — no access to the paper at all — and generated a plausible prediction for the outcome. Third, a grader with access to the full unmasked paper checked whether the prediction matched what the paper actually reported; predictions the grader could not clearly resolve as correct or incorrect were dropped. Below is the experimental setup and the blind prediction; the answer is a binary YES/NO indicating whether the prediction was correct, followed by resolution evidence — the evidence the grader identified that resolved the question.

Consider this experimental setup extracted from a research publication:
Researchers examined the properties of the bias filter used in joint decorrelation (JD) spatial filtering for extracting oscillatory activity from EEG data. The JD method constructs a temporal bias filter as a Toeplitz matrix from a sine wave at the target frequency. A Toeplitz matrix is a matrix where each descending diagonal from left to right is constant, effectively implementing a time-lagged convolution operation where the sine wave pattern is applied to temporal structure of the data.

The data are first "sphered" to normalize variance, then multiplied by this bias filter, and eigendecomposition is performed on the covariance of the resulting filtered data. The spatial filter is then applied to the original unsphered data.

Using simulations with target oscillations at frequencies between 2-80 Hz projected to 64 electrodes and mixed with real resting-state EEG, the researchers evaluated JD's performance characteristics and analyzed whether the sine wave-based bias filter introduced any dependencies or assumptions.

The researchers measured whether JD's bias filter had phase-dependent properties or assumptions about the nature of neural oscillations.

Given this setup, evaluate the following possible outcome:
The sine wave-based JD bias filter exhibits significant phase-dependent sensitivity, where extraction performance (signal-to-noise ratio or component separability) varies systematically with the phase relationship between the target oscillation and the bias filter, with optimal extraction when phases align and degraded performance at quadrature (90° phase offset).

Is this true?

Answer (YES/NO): YES